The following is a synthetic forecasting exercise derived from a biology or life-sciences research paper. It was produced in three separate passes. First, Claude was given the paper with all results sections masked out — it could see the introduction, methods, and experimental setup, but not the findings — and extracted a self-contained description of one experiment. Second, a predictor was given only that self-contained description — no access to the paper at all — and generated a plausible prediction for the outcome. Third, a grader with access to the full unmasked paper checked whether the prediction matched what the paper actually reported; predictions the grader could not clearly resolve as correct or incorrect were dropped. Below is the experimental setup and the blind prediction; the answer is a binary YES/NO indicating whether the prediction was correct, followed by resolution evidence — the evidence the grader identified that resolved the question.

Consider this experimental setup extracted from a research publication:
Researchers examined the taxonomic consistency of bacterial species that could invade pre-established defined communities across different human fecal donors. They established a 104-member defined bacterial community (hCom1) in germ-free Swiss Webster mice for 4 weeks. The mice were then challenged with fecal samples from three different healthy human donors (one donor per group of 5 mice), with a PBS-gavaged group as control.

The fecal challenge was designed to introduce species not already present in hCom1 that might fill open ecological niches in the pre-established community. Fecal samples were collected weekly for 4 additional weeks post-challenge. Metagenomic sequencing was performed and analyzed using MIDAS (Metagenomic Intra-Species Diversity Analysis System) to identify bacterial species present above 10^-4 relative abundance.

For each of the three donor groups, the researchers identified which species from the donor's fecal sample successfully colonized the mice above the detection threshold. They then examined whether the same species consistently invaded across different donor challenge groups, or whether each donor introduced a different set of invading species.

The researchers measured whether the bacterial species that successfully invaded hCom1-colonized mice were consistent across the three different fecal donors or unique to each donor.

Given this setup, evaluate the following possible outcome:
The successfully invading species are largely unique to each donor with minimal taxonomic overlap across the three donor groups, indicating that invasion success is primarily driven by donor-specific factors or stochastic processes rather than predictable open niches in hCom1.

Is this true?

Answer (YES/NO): NO